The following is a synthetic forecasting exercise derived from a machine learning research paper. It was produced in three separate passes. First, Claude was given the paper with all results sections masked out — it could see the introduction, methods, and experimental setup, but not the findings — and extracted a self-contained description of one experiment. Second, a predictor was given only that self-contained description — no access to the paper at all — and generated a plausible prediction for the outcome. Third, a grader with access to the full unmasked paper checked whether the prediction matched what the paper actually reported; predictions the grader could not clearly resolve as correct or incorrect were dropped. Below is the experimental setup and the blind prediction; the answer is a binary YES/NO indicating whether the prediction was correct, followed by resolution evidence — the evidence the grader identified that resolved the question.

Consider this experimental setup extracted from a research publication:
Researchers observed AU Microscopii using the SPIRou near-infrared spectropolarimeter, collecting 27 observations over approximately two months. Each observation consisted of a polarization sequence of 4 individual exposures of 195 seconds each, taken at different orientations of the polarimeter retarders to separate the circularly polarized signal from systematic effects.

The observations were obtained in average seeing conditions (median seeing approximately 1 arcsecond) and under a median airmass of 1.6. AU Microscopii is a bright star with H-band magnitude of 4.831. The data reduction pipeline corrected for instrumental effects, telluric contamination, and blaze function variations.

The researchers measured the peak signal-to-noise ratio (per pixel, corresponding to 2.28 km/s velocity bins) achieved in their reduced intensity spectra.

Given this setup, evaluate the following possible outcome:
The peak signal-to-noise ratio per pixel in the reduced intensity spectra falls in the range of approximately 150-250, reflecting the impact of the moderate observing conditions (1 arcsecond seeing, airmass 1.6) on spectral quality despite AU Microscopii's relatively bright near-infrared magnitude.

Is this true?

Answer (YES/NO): NO